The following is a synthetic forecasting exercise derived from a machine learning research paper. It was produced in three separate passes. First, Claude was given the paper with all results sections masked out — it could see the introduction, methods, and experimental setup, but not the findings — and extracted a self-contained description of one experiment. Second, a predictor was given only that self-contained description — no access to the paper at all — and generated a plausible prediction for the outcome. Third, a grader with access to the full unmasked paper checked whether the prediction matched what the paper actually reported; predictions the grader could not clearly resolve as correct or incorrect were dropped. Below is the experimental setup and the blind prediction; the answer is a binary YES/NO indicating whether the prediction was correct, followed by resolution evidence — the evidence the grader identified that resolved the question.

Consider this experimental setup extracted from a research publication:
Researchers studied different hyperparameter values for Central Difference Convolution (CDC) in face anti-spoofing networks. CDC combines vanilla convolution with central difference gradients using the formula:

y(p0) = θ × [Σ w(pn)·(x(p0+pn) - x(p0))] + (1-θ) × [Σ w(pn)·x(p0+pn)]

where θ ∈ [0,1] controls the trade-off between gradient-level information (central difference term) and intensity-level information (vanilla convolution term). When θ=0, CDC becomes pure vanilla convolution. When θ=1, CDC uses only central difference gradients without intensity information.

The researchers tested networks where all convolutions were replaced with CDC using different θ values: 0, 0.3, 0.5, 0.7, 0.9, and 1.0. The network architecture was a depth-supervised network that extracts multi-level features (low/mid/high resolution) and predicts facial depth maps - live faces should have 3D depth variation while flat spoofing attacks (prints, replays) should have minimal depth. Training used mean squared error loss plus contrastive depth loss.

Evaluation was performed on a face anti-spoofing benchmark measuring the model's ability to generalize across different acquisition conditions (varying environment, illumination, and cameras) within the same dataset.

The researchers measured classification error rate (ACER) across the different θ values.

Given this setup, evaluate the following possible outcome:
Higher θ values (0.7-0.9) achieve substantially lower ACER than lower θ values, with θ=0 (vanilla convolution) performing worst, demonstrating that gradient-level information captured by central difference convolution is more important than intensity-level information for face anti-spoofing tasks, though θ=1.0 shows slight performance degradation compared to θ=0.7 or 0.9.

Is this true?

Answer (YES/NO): YES